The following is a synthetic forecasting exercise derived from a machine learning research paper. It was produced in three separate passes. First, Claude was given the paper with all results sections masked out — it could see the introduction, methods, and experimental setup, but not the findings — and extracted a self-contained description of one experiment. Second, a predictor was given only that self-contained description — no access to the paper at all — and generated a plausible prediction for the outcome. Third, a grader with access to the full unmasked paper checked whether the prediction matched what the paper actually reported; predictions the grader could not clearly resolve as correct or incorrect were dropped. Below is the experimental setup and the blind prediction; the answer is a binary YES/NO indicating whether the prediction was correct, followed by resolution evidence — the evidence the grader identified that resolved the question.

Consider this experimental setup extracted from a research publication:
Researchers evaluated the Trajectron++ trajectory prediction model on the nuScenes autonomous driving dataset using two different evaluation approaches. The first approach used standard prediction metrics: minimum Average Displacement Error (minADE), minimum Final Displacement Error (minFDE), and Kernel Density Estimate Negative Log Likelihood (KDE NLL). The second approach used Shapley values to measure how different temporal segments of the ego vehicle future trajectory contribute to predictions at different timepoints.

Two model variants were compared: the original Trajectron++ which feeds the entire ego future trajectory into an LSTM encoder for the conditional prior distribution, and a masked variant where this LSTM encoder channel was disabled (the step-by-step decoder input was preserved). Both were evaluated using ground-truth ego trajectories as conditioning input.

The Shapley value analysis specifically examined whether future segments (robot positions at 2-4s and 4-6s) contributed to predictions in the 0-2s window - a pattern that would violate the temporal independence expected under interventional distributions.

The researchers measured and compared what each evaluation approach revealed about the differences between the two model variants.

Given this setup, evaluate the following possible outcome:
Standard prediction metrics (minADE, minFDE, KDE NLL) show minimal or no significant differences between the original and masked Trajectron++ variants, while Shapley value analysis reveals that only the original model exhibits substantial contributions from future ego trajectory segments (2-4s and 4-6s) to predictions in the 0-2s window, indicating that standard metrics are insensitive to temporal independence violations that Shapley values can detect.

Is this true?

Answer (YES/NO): NO